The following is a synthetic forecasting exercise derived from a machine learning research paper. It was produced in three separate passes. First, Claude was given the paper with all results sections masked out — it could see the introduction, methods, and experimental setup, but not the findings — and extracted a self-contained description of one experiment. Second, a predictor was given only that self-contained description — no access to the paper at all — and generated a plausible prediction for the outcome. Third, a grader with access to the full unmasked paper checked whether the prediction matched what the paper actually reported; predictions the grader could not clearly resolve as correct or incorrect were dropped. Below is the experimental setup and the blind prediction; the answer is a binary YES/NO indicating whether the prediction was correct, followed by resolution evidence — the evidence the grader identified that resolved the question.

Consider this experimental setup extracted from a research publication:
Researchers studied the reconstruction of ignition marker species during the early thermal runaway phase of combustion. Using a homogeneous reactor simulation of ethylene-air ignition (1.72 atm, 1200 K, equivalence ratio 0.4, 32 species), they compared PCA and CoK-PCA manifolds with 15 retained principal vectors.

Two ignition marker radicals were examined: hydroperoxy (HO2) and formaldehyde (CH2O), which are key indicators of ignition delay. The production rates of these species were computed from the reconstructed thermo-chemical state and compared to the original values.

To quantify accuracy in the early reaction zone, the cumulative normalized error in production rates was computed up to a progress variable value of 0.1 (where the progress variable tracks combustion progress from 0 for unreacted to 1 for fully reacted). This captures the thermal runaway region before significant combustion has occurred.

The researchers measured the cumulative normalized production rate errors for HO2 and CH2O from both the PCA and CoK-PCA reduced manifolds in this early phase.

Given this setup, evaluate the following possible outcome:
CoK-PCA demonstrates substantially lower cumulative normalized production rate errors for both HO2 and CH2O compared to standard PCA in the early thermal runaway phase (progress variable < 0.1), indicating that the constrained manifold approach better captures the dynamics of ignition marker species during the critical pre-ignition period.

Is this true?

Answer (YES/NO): NO